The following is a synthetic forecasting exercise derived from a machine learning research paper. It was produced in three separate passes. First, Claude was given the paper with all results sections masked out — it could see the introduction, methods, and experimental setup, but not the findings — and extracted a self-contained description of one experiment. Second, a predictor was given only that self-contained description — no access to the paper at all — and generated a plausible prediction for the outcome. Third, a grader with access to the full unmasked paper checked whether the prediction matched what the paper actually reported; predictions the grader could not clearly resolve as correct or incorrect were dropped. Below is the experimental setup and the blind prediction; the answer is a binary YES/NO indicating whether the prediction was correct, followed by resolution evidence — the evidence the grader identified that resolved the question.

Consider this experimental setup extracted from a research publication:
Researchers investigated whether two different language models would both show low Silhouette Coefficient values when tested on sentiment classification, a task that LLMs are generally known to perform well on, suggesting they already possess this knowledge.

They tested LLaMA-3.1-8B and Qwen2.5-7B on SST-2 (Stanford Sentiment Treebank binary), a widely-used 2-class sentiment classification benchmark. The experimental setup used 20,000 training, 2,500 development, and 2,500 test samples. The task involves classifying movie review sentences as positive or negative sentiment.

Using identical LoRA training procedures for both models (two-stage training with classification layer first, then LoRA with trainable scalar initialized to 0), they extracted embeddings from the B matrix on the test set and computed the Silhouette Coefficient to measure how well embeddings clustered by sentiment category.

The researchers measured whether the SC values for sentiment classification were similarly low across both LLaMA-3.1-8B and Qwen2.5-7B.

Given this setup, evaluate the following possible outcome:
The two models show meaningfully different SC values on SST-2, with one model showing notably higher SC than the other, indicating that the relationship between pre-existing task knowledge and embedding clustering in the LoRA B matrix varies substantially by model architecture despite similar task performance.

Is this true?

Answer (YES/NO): NO